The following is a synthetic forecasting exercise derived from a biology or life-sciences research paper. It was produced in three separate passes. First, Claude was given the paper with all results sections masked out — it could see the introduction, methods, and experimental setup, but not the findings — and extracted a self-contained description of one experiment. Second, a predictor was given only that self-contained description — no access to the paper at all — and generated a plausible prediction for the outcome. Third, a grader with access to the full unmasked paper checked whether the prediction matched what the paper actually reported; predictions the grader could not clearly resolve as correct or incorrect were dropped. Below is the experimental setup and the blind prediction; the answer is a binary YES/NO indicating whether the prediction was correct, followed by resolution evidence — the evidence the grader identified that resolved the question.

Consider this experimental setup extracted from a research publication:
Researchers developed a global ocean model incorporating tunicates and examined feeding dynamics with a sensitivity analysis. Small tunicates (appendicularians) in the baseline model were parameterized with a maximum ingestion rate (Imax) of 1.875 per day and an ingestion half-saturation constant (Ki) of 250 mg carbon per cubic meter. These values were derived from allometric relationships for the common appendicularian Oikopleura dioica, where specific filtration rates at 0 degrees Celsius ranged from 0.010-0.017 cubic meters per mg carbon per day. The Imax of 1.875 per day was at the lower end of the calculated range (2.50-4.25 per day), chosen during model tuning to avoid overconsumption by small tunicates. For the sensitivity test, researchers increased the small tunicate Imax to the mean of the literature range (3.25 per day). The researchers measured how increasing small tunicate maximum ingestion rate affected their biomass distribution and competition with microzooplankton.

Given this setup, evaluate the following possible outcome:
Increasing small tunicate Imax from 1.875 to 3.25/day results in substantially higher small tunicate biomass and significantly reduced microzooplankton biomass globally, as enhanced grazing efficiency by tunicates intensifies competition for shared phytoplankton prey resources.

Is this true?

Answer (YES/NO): NO